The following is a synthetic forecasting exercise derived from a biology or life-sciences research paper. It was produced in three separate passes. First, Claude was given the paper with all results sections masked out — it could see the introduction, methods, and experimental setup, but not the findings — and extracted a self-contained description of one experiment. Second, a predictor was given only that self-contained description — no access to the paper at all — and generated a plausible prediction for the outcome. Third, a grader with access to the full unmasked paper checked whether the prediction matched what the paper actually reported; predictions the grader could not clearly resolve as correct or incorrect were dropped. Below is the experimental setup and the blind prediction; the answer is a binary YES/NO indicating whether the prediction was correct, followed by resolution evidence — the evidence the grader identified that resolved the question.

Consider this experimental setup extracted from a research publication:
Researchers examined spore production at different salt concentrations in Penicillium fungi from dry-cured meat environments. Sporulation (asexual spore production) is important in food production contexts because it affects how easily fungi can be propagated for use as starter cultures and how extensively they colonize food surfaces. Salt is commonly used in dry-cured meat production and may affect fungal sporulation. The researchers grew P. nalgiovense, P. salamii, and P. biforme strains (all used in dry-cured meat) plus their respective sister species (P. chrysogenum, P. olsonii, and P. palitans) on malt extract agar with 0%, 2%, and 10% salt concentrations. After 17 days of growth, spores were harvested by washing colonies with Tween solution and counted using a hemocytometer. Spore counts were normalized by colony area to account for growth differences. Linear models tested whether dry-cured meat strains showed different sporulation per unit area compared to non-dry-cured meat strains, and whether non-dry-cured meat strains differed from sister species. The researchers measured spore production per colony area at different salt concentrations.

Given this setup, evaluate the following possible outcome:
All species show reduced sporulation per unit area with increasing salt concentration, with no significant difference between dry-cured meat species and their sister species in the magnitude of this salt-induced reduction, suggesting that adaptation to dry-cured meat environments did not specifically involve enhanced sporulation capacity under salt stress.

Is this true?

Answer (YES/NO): NO